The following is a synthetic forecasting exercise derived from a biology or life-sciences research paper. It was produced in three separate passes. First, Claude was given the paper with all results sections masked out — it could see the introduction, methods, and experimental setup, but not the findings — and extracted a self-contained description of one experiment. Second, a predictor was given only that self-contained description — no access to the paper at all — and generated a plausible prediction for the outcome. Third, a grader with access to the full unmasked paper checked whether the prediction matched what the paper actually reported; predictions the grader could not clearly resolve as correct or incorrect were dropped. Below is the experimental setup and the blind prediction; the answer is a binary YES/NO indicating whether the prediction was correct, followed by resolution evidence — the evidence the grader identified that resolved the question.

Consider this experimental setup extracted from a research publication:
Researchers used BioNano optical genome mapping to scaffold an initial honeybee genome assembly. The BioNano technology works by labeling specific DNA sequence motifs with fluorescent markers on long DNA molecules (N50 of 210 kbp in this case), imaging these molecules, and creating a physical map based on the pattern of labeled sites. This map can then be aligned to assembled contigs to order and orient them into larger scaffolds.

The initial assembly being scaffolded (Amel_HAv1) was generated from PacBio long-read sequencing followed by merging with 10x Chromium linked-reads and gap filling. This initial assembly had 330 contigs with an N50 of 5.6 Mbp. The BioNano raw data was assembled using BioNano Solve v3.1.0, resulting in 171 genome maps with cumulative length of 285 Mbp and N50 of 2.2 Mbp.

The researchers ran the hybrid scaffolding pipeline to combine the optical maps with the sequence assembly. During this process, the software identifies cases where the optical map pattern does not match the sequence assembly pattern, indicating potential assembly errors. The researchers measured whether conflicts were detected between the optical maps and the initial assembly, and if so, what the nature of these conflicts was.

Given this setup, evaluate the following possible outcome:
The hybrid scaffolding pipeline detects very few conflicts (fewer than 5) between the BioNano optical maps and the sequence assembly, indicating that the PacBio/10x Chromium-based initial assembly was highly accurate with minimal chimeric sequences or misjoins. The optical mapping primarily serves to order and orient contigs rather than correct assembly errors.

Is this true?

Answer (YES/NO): NO